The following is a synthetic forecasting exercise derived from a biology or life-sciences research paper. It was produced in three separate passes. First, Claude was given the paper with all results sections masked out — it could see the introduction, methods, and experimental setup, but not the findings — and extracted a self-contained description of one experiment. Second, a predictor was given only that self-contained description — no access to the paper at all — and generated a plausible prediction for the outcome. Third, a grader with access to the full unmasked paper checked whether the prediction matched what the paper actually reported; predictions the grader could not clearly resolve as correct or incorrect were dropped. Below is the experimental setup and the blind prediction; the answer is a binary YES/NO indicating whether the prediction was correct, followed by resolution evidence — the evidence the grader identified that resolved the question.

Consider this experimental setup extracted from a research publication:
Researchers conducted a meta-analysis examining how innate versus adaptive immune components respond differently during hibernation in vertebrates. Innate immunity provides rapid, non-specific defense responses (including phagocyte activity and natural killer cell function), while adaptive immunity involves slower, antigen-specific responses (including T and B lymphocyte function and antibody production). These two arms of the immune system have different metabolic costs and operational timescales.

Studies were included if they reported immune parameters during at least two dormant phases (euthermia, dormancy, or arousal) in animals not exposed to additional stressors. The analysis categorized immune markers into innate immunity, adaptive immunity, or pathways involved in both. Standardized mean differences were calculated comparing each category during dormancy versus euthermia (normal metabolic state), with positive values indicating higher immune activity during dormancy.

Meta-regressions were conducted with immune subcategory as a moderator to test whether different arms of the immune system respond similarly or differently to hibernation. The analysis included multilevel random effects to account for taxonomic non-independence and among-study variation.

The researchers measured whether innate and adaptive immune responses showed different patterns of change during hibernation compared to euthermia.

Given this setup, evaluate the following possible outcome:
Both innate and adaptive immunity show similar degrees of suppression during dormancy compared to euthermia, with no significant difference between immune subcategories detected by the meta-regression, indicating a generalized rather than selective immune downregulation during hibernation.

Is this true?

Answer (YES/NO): NO